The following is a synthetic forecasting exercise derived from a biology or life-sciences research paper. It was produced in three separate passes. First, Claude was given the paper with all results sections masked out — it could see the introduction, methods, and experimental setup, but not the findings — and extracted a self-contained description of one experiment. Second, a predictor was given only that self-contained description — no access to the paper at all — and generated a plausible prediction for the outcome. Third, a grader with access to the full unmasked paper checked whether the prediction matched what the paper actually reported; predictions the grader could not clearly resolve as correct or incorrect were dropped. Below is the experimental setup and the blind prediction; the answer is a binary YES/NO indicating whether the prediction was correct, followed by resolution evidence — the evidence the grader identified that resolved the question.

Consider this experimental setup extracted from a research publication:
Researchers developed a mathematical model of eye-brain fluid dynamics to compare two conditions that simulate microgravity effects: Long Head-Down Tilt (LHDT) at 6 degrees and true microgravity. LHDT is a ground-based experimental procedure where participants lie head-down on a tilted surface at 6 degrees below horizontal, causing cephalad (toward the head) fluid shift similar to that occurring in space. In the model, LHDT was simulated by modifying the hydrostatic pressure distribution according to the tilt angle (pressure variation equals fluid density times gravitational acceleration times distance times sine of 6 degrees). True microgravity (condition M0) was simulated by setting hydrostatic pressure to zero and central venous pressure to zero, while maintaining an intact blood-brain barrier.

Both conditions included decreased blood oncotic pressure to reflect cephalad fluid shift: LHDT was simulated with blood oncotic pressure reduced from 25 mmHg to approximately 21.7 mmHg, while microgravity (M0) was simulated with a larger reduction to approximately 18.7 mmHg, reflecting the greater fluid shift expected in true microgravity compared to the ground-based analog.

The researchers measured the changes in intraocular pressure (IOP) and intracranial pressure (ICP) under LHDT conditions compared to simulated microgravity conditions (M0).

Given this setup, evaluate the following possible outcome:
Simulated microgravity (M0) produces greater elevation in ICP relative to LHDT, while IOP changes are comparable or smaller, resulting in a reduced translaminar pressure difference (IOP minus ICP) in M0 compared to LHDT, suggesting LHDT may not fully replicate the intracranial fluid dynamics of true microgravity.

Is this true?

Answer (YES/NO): NO